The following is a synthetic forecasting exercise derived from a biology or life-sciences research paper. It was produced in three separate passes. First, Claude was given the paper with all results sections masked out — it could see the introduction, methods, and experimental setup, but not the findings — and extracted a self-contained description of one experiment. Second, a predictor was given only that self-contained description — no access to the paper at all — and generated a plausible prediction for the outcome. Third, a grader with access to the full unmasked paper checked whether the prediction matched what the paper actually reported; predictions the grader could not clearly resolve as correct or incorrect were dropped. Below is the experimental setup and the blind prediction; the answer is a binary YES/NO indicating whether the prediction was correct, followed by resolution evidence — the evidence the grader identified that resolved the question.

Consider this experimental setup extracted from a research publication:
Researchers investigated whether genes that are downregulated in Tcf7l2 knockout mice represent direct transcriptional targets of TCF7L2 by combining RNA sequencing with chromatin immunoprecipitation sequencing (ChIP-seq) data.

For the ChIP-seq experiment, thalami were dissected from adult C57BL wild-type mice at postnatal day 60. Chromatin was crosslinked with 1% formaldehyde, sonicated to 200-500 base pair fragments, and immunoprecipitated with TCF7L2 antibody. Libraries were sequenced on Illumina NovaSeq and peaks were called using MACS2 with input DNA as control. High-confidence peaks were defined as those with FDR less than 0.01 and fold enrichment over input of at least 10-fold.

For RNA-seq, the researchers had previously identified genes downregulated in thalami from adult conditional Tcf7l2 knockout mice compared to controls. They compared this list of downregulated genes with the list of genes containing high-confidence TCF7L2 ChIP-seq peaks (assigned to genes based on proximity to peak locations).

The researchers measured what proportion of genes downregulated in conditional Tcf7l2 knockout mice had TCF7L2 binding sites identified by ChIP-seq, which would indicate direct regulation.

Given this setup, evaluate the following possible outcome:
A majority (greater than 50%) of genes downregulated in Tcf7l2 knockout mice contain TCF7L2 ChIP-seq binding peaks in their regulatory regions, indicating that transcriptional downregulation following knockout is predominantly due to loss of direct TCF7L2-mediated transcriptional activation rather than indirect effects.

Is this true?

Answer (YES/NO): NO